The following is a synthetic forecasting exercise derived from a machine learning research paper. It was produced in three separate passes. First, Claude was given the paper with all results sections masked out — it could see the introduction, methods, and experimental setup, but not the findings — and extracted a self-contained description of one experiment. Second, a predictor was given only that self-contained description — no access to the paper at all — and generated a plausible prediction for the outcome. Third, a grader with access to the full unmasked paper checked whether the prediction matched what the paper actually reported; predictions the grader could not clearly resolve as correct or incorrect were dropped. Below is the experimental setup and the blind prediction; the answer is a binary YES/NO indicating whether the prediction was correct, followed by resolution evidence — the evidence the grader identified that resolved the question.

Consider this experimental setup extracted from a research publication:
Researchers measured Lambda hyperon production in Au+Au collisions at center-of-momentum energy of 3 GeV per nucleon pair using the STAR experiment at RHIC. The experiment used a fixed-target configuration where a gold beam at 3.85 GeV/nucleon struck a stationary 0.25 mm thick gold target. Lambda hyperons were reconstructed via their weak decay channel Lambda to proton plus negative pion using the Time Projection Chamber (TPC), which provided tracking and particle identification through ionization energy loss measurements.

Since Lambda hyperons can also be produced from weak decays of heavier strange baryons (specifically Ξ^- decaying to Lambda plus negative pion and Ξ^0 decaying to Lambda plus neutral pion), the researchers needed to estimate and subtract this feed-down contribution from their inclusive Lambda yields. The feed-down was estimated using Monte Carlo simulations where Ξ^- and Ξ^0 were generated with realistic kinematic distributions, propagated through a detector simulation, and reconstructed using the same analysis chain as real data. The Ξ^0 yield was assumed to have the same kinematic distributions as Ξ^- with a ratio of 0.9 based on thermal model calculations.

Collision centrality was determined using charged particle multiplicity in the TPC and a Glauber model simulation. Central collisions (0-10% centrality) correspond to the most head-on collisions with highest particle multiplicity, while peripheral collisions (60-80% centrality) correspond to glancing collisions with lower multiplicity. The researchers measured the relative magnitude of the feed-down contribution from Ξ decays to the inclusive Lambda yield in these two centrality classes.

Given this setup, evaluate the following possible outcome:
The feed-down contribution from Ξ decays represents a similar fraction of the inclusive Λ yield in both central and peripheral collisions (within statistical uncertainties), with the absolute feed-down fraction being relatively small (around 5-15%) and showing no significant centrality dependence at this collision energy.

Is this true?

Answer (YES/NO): NO